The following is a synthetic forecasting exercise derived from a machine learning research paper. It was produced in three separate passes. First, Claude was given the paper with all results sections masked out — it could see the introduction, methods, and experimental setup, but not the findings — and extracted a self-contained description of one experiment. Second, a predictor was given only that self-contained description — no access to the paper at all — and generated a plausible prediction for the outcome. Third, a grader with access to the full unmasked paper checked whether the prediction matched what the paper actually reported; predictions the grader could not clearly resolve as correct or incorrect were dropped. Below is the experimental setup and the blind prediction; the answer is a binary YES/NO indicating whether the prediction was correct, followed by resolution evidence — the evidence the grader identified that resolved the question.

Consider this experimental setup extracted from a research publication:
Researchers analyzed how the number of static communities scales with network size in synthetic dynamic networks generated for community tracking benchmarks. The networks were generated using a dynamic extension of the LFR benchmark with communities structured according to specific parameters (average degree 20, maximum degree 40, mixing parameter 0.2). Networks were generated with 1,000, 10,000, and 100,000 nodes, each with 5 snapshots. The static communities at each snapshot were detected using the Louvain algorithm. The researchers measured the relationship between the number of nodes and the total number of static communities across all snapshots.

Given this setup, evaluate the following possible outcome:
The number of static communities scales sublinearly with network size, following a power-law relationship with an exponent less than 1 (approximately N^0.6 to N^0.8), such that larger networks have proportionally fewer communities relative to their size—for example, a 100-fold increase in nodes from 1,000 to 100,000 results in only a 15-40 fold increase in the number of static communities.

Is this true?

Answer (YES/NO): NO